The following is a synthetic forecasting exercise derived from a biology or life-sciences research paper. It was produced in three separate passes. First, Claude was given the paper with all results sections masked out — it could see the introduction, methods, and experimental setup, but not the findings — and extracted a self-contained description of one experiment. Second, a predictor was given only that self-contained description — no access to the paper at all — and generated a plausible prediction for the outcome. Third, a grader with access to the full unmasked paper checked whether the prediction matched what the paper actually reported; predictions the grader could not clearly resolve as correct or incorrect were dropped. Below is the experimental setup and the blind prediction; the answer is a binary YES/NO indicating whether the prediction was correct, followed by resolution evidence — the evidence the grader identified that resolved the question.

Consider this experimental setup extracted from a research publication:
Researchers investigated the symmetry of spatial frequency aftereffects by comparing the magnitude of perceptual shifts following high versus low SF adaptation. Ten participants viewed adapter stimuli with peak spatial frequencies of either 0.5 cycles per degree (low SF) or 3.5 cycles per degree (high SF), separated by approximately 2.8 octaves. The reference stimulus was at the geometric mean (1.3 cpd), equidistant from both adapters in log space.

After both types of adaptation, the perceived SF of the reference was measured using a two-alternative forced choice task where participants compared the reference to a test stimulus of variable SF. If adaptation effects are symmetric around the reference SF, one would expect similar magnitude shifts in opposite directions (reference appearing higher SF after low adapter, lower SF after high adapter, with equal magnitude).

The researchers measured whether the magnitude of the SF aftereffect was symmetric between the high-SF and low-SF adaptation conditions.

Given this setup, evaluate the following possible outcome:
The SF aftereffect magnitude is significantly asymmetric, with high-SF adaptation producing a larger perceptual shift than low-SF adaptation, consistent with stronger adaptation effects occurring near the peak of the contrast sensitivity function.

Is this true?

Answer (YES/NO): YES